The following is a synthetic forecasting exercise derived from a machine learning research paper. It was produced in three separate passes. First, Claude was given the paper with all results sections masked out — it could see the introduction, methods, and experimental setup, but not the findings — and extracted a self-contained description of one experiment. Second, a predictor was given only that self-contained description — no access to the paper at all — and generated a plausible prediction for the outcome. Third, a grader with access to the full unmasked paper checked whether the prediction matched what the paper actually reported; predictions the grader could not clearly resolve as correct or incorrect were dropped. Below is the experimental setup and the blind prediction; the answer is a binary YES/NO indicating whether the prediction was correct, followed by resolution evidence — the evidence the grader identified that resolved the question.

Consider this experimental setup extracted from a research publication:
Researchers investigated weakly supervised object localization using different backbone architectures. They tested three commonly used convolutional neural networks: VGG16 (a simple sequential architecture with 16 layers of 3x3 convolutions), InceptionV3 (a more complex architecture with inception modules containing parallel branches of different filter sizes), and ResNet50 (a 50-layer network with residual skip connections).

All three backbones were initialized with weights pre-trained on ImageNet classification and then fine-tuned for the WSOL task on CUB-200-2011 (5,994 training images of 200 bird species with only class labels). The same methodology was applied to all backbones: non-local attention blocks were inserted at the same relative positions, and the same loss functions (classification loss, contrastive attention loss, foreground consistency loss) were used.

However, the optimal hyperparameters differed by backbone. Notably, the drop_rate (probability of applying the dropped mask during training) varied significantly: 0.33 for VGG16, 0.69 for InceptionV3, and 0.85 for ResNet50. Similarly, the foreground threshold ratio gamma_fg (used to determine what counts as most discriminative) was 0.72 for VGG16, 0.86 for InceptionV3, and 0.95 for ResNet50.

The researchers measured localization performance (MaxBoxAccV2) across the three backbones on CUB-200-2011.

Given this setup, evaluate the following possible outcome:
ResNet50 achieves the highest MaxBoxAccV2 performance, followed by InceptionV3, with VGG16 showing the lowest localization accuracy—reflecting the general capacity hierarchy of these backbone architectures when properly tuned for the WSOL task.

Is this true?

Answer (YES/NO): NO